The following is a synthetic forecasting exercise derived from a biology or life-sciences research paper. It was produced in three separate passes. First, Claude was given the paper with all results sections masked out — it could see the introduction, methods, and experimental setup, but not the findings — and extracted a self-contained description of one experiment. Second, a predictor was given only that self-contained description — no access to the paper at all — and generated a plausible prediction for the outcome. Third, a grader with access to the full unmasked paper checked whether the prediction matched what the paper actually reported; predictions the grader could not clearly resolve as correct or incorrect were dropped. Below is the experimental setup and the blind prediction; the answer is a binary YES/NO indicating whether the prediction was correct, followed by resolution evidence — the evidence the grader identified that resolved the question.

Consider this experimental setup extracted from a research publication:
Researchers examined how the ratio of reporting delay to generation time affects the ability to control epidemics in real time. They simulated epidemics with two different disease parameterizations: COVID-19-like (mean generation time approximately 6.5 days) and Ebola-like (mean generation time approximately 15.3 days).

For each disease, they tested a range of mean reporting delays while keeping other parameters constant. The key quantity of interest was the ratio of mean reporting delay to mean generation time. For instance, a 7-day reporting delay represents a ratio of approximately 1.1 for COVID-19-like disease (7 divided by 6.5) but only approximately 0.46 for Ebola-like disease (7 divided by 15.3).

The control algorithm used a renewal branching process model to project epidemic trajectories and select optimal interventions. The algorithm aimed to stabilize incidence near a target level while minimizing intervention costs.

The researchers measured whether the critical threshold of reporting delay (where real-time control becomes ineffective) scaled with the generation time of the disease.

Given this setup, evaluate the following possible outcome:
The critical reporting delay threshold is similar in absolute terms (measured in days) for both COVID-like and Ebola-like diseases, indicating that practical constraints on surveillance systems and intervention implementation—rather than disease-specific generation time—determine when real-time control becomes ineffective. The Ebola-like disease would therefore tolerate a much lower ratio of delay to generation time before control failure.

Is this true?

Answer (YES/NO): NO